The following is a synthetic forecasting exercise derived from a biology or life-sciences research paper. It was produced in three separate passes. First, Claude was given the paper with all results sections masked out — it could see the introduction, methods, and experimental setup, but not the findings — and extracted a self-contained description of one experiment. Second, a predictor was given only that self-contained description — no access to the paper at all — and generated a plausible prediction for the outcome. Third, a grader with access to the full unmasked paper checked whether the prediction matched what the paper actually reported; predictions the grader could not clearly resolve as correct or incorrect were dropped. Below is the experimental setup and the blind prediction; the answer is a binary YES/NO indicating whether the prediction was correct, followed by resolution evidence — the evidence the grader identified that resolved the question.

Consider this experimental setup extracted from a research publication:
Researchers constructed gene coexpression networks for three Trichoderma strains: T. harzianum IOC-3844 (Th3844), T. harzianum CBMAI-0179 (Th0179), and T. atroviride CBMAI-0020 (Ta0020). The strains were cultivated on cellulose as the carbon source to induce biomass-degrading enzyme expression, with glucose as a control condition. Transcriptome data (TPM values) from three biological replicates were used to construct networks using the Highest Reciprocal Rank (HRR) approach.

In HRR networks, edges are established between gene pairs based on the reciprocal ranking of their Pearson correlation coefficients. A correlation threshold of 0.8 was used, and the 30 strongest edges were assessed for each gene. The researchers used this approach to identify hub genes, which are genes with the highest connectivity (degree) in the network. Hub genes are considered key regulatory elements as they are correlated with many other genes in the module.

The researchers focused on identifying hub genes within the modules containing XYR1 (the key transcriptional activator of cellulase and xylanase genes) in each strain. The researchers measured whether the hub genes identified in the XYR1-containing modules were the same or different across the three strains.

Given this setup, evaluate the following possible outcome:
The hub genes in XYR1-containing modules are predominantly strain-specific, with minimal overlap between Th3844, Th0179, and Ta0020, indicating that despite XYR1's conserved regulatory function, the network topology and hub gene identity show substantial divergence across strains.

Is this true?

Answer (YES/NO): YES